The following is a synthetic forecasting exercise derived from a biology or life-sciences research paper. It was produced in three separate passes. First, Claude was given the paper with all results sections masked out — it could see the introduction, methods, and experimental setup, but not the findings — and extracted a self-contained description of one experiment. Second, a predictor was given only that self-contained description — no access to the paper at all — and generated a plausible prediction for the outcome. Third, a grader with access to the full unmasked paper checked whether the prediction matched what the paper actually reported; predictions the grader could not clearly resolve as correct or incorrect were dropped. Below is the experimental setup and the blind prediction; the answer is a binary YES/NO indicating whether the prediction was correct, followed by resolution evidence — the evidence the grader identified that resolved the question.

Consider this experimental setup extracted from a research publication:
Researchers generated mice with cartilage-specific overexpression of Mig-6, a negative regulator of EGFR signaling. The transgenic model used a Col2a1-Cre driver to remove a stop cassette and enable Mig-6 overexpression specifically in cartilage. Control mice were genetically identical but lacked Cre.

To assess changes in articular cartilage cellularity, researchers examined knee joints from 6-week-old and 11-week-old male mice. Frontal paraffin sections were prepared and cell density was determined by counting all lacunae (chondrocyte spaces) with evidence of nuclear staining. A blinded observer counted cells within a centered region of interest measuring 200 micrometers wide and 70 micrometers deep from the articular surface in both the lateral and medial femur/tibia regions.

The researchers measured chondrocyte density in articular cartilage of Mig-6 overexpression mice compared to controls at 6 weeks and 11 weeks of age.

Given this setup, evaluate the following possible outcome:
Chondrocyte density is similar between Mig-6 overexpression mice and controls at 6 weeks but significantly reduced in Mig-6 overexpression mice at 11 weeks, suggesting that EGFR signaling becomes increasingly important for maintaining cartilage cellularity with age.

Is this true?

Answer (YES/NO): NO